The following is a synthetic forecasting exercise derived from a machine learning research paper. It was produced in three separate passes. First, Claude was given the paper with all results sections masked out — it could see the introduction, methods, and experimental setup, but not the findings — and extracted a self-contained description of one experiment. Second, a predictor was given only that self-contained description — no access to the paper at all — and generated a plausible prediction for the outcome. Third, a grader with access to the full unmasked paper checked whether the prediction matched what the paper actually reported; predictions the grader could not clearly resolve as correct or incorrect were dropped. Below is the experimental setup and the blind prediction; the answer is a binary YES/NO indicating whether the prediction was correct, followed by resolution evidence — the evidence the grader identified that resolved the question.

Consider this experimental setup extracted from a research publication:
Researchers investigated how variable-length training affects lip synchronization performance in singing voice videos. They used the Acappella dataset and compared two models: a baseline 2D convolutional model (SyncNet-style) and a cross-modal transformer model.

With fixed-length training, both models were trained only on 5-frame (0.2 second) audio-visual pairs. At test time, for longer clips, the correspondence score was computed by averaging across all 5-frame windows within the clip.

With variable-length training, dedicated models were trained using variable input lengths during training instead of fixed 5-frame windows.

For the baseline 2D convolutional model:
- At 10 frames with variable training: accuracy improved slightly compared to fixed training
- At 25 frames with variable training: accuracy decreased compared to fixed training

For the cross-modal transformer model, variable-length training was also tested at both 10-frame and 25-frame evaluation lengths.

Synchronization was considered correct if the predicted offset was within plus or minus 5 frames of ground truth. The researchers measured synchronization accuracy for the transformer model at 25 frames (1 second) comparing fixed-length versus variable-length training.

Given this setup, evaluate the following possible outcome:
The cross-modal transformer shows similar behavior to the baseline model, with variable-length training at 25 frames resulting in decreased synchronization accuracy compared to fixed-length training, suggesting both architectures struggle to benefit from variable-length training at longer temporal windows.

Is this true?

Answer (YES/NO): NO